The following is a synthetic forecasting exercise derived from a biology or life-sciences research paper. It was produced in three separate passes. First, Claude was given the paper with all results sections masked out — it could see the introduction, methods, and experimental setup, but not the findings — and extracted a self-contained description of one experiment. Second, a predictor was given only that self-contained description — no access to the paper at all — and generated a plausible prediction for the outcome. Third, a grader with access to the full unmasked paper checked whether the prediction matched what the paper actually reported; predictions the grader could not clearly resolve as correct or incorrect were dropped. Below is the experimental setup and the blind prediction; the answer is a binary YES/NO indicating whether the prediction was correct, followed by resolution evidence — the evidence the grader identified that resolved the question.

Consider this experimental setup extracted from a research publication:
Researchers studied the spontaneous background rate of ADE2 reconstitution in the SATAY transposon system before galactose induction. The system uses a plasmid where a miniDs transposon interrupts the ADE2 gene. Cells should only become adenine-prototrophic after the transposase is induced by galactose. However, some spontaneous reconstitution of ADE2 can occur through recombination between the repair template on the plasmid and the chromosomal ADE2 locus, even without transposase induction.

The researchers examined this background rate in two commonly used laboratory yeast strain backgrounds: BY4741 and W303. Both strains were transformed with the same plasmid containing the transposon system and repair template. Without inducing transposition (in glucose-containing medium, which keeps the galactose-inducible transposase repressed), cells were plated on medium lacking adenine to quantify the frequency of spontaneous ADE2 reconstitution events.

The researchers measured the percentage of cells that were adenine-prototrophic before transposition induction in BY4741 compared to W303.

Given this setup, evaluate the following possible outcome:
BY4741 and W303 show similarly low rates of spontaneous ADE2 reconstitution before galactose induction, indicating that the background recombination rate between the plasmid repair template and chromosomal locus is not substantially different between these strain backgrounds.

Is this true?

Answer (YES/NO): YES